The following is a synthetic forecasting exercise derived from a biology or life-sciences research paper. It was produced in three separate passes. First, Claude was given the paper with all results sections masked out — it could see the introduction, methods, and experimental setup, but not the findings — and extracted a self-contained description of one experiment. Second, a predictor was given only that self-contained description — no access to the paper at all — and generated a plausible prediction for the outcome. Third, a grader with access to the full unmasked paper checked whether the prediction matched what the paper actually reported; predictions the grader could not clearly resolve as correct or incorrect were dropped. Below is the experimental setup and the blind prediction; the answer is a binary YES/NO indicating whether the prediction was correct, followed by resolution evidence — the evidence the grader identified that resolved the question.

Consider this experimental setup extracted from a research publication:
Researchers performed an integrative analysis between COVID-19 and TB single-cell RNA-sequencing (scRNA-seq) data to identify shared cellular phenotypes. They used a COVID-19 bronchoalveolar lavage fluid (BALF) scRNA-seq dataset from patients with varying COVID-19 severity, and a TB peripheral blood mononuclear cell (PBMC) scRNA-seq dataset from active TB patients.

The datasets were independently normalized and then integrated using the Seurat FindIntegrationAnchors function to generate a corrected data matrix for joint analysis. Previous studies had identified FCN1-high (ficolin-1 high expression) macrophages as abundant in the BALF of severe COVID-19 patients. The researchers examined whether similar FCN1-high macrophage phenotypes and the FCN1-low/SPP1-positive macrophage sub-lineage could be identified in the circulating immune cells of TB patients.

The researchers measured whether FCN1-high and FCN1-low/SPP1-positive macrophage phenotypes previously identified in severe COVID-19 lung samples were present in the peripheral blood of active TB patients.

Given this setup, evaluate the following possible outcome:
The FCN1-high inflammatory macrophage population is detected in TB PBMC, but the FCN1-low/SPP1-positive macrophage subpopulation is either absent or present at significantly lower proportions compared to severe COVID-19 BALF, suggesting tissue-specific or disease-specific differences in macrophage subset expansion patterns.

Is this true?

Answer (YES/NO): NO